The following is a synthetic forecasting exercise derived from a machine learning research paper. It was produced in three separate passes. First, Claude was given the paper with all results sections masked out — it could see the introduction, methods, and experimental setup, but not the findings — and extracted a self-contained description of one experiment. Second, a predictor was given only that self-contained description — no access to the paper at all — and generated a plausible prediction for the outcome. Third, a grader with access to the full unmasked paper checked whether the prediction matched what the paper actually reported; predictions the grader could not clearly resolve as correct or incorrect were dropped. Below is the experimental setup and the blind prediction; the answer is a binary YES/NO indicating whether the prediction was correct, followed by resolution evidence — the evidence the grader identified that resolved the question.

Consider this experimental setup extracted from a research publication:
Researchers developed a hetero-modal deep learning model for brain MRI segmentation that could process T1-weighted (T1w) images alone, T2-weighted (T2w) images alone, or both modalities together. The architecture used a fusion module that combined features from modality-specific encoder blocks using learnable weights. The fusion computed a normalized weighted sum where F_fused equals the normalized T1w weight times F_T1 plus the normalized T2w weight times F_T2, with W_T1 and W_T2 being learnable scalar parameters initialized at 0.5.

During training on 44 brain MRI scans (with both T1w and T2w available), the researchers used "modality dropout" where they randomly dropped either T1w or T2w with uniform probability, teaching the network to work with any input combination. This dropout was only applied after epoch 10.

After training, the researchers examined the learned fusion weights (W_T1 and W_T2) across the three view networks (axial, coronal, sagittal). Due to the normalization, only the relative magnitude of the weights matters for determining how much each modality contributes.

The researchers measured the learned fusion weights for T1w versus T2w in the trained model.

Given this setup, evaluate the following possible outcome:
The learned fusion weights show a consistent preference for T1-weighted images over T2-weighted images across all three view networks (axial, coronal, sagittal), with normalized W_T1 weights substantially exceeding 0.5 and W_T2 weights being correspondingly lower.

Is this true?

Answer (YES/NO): YES